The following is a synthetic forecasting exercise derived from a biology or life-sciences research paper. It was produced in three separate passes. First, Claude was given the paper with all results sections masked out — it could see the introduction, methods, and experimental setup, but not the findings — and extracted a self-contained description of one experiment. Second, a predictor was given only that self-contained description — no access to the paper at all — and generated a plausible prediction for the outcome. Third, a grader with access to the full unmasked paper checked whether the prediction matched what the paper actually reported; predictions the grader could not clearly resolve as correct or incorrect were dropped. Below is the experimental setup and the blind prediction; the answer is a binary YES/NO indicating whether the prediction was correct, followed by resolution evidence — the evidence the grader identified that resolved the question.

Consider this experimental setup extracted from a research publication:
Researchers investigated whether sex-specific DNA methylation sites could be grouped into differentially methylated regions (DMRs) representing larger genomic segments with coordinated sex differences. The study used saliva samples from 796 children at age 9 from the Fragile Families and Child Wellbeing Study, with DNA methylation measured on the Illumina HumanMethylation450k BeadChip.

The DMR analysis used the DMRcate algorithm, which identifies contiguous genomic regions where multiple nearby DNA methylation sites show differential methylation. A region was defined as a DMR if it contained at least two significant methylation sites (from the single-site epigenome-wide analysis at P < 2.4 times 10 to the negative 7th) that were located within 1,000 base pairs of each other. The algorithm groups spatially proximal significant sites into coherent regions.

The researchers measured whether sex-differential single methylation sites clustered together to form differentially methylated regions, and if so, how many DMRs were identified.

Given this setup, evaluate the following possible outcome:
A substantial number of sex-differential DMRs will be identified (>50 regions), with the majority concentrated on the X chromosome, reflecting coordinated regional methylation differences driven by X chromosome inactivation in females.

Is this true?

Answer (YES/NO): NO